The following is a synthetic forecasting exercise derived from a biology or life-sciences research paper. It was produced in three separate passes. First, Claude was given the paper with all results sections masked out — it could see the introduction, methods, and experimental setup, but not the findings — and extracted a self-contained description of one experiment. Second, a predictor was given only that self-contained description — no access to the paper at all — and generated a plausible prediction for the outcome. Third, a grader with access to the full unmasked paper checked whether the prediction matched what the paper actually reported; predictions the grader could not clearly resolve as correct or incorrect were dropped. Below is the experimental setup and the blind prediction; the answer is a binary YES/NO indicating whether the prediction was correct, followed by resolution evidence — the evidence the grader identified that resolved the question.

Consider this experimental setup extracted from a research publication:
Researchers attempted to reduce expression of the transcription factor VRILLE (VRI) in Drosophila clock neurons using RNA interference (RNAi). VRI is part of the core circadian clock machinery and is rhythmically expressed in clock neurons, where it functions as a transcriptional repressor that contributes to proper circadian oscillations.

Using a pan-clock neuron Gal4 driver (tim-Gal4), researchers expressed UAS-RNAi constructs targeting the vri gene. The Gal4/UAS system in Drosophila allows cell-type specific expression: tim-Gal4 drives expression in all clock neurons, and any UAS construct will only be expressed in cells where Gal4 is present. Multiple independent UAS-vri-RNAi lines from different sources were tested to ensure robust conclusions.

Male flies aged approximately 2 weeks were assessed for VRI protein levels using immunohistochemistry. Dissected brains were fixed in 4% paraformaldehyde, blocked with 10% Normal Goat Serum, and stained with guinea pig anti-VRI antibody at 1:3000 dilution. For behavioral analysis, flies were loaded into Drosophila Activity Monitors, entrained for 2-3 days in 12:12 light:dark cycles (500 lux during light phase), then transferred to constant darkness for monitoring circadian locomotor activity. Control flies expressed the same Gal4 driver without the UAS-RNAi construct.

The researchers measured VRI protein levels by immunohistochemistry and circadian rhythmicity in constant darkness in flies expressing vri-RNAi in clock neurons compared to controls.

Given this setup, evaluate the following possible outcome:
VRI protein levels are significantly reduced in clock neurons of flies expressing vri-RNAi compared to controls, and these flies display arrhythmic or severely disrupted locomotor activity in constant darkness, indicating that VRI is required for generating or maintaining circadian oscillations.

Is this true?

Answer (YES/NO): NO